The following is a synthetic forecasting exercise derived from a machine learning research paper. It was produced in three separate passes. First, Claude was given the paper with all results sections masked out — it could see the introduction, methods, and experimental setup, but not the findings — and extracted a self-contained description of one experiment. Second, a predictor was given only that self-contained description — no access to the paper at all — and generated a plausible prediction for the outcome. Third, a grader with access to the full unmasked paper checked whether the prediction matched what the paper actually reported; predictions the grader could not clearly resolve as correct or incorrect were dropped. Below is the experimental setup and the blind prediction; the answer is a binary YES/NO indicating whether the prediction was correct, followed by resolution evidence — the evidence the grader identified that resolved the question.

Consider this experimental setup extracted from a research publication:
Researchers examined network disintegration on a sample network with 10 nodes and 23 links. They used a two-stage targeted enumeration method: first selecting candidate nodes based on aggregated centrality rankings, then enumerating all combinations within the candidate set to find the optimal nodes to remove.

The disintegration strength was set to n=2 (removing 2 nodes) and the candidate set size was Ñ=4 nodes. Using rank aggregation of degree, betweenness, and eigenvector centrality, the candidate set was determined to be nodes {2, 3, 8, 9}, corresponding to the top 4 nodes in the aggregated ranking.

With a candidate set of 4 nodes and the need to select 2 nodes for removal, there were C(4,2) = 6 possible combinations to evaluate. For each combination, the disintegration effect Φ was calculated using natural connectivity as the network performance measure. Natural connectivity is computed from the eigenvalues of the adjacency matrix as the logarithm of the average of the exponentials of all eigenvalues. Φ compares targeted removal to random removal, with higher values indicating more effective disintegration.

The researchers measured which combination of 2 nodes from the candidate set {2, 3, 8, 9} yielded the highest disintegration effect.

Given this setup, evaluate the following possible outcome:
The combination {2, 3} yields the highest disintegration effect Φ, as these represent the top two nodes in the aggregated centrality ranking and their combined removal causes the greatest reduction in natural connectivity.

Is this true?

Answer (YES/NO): NO